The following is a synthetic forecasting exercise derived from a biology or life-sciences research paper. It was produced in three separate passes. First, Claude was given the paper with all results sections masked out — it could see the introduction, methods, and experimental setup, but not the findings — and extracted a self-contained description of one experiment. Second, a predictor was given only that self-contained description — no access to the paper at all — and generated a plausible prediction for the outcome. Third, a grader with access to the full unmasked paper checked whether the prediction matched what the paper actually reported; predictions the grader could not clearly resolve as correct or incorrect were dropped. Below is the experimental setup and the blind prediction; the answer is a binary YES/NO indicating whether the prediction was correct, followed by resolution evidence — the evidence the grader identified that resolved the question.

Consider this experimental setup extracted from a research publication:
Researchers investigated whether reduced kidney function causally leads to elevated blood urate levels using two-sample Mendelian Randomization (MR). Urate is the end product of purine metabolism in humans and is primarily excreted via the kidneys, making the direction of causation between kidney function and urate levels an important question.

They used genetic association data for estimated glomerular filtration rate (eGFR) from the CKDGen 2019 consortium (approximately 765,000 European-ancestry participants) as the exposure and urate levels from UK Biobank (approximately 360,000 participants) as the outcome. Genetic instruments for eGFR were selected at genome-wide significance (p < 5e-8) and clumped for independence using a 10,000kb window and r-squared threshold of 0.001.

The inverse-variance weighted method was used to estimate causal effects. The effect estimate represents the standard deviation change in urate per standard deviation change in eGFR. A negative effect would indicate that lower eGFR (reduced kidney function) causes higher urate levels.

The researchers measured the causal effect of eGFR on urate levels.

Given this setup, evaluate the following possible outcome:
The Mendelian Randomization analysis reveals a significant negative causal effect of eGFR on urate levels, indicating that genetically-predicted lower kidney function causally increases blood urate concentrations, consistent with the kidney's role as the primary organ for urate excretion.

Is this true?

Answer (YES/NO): YES